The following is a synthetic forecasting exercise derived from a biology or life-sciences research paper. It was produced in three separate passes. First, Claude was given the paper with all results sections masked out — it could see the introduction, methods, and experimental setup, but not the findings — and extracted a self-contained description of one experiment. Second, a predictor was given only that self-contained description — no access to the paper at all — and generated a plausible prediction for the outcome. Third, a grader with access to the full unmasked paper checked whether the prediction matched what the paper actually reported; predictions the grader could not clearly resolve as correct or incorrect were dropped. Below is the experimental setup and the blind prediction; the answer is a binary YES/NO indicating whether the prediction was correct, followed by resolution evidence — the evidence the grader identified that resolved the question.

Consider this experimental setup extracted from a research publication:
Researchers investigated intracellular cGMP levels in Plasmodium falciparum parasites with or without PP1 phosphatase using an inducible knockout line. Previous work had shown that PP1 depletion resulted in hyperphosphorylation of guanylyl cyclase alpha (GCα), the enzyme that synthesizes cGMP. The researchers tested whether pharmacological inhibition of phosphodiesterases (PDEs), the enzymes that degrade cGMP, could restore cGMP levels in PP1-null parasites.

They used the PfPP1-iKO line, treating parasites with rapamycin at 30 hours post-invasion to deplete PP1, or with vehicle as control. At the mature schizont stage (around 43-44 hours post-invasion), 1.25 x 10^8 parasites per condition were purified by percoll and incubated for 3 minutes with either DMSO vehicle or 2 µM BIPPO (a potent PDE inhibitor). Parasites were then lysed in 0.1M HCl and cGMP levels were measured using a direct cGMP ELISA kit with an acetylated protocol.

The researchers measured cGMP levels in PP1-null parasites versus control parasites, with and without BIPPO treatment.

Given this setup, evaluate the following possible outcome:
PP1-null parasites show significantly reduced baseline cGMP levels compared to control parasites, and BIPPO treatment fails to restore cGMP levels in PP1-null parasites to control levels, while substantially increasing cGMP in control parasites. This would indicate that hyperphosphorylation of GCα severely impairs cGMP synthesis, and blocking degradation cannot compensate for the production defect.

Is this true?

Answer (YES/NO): YES